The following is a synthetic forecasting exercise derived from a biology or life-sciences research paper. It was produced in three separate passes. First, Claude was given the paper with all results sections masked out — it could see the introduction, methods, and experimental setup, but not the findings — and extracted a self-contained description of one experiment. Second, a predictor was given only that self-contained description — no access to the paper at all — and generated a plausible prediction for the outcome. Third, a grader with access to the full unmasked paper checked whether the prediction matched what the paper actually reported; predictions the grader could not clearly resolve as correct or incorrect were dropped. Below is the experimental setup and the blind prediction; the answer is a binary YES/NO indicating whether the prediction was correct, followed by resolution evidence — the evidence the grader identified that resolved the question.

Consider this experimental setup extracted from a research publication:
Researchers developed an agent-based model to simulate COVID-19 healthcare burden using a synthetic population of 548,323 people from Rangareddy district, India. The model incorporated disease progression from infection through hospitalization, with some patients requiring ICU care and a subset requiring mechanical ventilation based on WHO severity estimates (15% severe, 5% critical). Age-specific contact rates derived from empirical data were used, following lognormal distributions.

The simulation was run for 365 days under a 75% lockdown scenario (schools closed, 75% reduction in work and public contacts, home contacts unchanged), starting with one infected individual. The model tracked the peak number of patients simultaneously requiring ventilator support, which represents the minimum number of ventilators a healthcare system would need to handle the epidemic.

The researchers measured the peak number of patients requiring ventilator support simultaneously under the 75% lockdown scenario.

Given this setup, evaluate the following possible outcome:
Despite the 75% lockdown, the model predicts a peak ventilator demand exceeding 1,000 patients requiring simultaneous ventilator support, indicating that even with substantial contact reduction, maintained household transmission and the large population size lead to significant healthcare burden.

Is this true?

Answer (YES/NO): NO